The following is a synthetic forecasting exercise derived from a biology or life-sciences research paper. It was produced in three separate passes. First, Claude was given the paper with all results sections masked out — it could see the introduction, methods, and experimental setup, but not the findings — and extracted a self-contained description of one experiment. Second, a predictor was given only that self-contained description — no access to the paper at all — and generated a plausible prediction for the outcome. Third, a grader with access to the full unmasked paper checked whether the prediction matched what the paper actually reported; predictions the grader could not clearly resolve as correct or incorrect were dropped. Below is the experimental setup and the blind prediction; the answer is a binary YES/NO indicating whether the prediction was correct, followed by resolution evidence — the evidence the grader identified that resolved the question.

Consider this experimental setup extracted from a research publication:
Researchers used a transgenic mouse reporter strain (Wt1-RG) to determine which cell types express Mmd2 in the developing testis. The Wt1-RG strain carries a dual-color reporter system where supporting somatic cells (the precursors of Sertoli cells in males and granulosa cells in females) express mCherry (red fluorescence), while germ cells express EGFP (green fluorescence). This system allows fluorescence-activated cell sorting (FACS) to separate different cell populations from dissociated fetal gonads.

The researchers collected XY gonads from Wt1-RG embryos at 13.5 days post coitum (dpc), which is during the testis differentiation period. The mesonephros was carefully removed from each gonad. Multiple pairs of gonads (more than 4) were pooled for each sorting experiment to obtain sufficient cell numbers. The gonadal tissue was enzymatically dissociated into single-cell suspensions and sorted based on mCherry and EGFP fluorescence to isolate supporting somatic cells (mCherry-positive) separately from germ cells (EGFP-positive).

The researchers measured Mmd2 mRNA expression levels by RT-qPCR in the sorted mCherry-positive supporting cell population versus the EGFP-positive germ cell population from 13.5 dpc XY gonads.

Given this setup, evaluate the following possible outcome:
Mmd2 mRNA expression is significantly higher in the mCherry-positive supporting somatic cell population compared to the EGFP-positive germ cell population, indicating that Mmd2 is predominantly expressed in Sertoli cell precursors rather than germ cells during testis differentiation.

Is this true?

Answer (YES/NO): YES